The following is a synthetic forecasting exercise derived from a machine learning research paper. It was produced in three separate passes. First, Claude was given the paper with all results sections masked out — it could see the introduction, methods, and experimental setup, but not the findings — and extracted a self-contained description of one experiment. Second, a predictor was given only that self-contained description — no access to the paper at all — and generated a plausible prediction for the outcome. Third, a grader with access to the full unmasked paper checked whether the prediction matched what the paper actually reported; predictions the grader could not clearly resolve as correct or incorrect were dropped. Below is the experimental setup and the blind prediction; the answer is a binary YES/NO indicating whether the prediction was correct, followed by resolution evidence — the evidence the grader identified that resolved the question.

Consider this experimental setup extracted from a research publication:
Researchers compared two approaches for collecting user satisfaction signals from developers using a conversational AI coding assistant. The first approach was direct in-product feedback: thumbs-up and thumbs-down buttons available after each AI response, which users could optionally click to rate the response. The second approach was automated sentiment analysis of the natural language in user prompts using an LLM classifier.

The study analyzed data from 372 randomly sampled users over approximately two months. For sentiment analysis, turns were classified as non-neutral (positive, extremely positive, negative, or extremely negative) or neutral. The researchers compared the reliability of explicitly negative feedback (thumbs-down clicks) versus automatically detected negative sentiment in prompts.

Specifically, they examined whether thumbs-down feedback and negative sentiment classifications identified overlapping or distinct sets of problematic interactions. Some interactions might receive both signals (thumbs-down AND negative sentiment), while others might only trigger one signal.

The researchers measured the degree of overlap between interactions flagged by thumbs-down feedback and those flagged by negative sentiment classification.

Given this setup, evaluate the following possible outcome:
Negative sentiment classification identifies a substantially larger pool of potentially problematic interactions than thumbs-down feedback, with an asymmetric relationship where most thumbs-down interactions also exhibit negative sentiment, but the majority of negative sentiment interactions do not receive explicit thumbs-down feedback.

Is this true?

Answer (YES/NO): NO